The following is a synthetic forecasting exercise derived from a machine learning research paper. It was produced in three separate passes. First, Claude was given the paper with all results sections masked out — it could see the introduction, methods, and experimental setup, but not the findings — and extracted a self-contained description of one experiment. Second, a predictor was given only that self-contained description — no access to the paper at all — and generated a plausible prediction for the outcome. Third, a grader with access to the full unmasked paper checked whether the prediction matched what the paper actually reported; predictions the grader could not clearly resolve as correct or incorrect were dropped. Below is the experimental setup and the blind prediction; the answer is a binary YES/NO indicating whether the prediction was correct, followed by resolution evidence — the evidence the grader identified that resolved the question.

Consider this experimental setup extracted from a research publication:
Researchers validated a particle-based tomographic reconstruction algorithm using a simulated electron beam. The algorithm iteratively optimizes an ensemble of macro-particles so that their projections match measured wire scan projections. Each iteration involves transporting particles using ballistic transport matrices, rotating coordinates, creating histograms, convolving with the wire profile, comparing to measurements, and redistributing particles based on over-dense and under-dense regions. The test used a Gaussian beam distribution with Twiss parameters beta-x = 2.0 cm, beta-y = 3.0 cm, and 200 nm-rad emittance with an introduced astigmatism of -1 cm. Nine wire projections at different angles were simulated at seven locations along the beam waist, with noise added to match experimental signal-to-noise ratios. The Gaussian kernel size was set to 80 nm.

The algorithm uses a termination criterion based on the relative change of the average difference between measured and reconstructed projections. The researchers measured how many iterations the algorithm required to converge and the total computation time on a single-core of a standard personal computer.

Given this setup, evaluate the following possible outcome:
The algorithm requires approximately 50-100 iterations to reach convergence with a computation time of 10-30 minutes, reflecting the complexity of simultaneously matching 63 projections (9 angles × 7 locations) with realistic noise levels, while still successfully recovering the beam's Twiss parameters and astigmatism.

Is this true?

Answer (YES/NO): NO